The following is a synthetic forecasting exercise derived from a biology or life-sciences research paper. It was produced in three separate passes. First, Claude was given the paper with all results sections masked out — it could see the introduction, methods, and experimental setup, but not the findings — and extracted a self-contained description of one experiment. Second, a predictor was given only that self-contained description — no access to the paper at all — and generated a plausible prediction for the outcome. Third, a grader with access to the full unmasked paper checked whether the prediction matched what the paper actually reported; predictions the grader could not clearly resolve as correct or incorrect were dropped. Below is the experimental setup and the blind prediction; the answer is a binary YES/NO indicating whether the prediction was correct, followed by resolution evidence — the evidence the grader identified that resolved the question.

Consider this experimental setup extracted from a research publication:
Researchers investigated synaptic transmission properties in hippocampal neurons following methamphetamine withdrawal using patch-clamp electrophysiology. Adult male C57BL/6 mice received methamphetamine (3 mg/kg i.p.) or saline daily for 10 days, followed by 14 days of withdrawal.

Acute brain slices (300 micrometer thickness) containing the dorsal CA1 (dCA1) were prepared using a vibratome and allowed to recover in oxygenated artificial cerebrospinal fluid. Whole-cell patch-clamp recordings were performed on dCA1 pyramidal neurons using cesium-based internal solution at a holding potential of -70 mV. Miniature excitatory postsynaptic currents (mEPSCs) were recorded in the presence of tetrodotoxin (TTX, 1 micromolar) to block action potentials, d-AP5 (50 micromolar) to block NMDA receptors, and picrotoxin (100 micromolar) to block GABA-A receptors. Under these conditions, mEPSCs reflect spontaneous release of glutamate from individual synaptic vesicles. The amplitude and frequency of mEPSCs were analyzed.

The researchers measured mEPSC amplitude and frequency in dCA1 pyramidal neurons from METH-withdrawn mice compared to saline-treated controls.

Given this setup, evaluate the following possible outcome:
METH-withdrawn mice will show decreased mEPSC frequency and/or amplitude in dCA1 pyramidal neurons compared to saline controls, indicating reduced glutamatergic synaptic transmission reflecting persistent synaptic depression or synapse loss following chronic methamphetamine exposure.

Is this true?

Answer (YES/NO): NO